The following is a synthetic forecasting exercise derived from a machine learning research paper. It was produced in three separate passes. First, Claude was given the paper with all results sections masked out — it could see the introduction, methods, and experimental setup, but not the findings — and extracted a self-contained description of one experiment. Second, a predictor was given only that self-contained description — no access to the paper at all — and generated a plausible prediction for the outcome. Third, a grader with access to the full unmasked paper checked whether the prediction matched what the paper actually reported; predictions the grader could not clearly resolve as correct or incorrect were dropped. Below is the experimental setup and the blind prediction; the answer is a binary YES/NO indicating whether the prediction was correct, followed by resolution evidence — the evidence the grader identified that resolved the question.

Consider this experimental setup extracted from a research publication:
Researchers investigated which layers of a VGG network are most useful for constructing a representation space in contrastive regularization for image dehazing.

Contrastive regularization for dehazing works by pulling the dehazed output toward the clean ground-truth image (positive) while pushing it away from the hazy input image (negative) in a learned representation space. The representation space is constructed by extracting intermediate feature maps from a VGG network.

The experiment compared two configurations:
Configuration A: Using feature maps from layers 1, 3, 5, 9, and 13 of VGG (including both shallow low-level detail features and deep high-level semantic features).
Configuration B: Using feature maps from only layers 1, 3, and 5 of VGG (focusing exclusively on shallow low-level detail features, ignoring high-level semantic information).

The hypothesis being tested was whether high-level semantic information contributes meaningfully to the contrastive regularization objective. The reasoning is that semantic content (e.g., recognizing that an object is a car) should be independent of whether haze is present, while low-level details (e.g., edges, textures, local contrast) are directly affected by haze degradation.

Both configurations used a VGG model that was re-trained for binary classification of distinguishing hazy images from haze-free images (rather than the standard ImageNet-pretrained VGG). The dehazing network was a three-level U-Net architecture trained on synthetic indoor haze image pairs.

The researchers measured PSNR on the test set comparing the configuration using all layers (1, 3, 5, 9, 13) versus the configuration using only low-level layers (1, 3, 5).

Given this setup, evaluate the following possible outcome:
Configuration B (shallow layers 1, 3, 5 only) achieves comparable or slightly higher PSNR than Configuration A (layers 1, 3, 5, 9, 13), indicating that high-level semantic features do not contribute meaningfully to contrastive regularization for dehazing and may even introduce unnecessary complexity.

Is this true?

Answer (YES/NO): YES